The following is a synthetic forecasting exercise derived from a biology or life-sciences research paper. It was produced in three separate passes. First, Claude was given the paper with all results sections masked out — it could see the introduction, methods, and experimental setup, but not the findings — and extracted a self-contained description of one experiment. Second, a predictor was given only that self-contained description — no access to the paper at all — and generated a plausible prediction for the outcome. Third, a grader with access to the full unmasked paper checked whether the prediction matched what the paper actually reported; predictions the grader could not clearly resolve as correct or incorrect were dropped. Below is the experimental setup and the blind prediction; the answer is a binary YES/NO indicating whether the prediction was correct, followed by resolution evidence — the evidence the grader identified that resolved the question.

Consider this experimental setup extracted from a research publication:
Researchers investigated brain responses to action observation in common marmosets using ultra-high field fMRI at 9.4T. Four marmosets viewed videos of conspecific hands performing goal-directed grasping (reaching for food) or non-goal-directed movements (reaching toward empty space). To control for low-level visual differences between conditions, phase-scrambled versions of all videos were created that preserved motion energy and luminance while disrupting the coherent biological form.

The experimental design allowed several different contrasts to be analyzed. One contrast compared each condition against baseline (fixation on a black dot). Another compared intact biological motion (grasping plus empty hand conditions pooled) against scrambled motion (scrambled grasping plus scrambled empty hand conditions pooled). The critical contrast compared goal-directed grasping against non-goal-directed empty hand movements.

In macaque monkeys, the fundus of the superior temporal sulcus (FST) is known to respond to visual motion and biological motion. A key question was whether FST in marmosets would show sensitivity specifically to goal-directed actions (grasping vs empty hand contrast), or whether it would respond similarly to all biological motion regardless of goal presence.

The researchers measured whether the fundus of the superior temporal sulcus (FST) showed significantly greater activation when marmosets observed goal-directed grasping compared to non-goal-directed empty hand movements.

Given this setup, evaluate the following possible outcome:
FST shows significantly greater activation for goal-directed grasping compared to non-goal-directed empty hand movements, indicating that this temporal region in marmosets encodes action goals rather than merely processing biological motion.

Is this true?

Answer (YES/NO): YES